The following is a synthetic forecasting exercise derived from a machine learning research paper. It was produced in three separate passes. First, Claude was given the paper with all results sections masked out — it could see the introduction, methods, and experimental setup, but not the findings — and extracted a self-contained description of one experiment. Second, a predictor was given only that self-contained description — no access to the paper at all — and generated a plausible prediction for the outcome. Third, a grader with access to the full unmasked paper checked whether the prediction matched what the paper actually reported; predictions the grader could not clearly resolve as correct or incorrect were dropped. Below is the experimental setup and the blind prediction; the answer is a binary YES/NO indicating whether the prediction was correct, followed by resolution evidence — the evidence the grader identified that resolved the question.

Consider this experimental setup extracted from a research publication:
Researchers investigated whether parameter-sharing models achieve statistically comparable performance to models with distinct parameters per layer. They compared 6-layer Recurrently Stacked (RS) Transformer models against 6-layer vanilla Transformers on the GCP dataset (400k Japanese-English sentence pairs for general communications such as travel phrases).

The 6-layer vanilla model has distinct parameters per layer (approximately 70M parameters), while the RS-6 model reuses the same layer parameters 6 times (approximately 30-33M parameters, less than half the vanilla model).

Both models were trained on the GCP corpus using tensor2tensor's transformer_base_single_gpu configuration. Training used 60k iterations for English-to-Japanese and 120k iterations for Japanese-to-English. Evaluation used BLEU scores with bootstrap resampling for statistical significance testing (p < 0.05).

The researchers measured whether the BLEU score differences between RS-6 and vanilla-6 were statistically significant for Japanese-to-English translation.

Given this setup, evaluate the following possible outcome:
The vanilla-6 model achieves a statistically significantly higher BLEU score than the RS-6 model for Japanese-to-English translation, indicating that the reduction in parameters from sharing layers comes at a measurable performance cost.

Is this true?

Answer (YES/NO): NO